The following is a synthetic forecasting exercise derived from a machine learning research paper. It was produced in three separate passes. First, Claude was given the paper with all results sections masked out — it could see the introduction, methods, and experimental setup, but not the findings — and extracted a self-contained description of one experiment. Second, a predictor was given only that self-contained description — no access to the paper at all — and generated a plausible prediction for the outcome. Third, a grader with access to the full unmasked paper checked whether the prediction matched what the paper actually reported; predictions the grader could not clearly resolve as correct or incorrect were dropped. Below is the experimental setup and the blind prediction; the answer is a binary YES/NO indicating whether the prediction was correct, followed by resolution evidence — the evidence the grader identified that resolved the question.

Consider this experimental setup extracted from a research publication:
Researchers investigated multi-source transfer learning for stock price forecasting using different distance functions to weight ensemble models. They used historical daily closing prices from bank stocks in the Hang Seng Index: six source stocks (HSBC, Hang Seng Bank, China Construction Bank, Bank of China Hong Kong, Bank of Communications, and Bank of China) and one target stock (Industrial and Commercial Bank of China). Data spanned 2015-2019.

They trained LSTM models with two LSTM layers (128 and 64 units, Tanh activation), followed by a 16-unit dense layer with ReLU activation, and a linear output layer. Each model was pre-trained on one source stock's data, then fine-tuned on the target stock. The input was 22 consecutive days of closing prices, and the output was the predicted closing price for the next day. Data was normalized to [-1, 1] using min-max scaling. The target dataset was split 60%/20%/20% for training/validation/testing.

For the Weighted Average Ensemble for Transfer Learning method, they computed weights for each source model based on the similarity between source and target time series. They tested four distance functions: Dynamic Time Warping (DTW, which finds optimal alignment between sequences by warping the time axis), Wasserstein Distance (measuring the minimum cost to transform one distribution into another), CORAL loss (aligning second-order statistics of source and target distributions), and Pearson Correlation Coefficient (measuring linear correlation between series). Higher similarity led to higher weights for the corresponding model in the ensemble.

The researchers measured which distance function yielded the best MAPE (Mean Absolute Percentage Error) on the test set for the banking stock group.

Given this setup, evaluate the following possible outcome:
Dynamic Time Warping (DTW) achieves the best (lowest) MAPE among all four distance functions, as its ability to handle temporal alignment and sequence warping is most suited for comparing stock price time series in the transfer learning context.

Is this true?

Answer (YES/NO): NO